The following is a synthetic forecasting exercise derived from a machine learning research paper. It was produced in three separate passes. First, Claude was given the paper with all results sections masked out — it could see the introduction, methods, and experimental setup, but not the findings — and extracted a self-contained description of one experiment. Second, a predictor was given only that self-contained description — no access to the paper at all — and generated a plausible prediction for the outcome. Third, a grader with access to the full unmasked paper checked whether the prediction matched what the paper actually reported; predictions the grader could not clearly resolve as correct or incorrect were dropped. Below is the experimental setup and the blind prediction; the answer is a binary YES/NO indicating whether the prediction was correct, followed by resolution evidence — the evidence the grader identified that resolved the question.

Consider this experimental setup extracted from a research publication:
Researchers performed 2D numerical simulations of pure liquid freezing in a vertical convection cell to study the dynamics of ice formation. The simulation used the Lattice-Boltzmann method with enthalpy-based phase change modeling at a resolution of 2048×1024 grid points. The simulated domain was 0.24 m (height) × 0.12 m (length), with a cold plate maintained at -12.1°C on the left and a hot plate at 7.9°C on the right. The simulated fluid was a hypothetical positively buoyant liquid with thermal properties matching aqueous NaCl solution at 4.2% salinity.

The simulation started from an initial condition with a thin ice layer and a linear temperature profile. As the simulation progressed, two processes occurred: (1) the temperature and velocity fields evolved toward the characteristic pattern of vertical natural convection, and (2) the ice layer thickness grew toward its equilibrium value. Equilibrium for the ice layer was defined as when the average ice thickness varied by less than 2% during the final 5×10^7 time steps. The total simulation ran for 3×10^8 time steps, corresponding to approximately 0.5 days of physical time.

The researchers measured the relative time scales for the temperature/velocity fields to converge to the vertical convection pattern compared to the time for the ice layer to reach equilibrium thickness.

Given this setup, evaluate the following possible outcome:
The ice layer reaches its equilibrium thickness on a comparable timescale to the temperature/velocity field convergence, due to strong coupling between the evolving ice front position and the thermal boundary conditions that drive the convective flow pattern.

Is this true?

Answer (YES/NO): NO